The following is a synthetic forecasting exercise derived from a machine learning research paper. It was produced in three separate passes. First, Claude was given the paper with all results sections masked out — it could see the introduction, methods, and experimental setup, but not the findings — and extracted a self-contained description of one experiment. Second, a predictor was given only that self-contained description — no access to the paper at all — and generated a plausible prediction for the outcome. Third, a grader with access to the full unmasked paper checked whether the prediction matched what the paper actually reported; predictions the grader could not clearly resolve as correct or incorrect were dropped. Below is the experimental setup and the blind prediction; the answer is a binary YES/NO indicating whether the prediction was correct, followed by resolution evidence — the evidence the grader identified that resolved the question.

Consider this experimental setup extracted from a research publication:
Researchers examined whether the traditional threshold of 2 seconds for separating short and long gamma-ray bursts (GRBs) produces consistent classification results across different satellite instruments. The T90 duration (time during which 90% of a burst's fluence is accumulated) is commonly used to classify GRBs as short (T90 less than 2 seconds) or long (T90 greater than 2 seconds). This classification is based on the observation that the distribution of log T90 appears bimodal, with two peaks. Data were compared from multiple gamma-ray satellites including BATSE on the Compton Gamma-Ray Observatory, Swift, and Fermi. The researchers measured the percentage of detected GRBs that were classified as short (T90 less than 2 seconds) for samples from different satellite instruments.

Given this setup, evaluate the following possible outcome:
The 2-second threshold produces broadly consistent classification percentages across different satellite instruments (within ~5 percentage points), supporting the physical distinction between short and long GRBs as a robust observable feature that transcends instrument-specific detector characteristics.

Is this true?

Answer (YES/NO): NO